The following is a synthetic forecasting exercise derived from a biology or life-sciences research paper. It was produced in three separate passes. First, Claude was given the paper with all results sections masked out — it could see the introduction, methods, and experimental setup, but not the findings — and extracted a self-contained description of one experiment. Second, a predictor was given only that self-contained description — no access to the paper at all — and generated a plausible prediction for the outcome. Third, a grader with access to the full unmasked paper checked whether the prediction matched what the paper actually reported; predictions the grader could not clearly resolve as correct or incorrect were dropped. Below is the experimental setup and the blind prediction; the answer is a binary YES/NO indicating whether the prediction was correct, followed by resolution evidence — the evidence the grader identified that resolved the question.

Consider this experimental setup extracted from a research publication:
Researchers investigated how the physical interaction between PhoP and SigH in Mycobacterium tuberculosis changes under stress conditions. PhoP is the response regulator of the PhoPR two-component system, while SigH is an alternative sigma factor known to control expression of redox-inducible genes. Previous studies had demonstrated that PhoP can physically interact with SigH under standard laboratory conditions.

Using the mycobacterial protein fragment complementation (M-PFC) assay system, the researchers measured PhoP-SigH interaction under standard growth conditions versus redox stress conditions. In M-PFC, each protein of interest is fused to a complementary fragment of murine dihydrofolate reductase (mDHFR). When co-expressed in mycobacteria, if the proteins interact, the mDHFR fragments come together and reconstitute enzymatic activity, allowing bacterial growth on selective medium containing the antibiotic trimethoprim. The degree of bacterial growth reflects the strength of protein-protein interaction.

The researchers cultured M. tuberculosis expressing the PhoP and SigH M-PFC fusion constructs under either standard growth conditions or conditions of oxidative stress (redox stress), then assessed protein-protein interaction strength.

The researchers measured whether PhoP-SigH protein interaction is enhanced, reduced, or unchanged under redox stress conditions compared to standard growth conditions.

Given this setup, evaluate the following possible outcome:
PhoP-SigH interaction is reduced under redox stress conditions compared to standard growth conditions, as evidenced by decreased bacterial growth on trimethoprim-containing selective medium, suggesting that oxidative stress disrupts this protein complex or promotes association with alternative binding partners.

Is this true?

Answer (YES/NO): YES